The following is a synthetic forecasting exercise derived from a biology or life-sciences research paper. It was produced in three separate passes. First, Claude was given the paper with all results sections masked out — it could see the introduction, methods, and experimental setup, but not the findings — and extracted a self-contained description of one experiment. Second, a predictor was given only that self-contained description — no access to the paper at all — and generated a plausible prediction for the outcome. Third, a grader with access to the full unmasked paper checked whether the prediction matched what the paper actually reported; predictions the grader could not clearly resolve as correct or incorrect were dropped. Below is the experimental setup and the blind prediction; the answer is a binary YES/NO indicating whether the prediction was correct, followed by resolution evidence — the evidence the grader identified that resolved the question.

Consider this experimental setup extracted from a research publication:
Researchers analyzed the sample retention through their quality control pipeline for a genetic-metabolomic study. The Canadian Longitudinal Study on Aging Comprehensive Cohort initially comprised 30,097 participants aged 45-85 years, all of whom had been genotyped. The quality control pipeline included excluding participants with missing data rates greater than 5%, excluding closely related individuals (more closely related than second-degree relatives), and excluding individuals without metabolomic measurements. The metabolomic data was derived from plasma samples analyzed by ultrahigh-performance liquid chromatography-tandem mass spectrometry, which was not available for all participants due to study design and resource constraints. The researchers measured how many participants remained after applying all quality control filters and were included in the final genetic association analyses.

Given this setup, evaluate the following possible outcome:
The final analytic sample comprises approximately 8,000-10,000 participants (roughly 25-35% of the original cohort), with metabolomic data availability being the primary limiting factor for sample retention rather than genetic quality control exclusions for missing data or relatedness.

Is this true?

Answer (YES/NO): YES